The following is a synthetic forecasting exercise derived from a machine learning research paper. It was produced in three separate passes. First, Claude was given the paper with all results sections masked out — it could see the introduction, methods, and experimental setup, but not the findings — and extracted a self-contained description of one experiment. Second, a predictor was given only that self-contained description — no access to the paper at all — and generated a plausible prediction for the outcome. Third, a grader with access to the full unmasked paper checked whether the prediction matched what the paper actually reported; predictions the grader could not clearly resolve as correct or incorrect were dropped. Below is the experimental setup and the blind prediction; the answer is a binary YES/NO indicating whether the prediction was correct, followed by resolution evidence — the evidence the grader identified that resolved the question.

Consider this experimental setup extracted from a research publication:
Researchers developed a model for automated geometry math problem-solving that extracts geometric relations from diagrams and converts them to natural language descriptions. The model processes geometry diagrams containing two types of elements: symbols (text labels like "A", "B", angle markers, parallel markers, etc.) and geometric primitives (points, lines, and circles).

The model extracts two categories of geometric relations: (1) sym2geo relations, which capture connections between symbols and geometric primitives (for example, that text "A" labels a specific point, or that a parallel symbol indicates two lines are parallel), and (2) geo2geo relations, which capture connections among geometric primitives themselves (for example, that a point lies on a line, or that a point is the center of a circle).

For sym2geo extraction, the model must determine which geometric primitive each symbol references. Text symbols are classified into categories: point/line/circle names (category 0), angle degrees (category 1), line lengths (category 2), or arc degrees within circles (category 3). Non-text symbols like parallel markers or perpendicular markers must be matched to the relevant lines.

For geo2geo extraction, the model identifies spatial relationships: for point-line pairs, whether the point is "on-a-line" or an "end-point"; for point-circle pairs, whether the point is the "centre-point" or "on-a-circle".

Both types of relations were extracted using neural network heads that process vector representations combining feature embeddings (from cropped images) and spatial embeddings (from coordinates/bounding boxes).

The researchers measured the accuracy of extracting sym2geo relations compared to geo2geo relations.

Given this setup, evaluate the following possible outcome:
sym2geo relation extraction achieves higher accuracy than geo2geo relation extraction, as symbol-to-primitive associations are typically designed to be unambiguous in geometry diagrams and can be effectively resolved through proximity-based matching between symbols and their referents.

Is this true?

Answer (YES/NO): NO